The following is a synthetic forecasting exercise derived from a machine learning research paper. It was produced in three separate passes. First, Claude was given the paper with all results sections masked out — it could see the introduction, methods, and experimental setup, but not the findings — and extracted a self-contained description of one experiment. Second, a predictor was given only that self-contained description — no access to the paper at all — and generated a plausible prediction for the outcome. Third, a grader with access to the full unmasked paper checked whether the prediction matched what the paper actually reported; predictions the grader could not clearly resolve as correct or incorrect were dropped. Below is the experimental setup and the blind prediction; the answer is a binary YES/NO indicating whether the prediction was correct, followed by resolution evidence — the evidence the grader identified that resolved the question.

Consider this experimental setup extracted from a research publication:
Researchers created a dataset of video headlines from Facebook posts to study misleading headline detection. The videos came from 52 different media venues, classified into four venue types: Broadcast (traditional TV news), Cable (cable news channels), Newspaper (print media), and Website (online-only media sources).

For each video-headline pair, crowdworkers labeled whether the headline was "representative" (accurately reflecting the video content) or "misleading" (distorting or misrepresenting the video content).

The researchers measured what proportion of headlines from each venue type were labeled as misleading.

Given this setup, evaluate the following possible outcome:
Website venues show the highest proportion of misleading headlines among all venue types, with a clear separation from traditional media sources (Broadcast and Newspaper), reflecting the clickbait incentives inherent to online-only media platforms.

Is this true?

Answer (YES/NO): YES